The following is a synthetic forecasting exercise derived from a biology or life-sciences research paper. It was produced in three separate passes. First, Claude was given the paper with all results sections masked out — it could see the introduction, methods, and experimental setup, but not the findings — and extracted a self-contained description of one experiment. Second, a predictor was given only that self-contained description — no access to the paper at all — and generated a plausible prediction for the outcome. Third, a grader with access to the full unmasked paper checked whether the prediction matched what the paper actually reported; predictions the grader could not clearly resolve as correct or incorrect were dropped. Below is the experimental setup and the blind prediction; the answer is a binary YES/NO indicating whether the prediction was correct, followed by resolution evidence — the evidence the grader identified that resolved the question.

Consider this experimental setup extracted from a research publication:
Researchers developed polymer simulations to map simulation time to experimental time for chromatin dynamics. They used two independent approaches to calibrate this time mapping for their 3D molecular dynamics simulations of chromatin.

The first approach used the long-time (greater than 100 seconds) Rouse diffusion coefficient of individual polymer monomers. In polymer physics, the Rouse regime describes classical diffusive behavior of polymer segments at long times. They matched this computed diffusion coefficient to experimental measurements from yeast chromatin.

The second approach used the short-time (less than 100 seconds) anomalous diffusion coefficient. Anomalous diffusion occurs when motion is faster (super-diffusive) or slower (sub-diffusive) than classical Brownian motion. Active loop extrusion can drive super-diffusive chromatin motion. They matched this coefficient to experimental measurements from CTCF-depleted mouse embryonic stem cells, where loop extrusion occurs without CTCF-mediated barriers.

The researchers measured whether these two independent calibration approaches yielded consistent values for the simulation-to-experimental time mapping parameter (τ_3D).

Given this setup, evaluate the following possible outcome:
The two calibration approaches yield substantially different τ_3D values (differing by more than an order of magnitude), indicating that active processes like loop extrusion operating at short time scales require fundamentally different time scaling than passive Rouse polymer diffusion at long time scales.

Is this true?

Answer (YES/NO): NO